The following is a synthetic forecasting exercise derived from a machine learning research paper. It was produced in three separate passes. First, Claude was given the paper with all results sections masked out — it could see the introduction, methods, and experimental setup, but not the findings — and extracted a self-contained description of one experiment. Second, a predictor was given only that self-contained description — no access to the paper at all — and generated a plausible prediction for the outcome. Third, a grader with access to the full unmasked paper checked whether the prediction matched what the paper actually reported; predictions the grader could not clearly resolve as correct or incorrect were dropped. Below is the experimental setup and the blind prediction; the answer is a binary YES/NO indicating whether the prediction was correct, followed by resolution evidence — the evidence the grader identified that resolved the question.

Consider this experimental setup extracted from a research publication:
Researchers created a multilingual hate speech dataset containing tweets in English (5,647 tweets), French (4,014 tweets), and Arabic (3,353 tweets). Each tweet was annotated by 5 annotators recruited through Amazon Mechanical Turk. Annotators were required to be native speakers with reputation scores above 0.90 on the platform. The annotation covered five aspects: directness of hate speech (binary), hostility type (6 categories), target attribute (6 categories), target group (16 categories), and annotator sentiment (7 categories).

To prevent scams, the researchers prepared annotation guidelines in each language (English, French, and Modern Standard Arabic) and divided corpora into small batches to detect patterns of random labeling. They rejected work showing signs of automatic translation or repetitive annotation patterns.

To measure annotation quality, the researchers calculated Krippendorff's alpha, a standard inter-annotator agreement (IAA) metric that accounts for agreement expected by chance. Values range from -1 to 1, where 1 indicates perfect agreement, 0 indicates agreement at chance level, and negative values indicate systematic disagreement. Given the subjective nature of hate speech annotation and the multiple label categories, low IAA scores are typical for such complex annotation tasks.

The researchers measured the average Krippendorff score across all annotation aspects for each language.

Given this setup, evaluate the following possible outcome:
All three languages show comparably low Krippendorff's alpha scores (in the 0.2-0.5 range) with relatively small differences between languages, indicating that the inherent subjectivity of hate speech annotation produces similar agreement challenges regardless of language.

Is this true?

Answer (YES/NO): NO